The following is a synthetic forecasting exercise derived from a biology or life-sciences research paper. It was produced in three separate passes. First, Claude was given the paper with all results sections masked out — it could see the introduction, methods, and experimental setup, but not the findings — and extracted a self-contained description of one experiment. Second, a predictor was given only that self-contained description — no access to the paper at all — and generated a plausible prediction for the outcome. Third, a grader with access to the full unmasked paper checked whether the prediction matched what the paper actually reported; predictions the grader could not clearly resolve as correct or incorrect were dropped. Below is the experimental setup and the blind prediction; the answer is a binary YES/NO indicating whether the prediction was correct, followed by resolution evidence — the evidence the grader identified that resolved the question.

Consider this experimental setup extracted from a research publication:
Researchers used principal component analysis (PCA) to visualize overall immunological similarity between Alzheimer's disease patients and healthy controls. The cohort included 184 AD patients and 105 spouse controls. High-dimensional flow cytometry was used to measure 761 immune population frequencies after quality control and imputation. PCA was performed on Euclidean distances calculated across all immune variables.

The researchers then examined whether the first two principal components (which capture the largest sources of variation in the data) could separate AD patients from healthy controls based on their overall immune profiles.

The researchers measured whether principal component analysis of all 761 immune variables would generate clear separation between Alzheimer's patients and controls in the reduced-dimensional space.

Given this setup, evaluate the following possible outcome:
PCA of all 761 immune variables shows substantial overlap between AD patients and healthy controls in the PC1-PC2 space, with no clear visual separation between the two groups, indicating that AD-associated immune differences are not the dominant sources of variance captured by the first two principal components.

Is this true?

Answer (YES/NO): YES